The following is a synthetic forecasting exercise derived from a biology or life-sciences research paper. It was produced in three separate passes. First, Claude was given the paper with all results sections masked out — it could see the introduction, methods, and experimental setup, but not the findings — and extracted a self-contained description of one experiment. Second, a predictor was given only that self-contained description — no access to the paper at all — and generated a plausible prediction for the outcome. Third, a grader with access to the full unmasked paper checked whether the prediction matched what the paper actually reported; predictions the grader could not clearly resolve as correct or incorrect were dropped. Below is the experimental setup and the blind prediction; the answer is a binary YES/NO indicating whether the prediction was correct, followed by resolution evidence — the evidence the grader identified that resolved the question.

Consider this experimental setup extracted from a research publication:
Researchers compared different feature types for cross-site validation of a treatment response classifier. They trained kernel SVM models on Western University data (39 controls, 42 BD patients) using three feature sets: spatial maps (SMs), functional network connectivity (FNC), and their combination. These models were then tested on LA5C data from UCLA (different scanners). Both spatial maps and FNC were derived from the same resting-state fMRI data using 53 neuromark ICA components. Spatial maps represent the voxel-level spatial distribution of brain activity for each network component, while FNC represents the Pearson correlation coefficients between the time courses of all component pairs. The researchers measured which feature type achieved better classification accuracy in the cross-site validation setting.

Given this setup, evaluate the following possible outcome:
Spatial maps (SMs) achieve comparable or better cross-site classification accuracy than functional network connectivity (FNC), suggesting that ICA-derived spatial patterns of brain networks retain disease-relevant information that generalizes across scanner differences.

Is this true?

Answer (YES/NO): NO